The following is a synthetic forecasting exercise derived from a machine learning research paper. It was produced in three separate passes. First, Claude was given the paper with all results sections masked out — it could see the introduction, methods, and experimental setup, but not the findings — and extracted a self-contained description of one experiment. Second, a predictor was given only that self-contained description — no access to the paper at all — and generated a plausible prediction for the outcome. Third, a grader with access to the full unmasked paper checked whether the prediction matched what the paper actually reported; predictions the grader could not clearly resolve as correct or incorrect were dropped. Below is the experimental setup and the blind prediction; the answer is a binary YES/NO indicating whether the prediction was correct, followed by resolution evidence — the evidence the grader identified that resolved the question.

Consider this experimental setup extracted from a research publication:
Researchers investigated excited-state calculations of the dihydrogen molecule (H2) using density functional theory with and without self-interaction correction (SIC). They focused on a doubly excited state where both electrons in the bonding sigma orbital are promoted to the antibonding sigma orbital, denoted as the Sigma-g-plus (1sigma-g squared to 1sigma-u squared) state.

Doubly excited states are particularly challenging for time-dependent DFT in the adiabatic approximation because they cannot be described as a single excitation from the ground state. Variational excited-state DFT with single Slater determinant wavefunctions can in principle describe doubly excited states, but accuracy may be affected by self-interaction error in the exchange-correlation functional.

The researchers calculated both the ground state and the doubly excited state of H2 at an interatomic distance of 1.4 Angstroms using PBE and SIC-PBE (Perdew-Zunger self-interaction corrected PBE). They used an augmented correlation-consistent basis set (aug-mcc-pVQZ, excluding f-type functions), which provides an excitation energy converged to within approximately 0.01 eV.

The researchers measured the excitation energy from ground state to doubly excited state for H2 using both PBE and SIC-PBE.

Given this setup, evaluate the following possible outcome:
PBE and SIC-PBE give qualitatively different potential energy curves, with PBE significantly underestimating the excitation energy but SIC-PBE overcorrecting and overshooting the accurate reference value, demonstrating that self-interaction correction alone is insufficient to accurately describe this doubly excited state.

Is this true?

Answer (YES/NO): NO